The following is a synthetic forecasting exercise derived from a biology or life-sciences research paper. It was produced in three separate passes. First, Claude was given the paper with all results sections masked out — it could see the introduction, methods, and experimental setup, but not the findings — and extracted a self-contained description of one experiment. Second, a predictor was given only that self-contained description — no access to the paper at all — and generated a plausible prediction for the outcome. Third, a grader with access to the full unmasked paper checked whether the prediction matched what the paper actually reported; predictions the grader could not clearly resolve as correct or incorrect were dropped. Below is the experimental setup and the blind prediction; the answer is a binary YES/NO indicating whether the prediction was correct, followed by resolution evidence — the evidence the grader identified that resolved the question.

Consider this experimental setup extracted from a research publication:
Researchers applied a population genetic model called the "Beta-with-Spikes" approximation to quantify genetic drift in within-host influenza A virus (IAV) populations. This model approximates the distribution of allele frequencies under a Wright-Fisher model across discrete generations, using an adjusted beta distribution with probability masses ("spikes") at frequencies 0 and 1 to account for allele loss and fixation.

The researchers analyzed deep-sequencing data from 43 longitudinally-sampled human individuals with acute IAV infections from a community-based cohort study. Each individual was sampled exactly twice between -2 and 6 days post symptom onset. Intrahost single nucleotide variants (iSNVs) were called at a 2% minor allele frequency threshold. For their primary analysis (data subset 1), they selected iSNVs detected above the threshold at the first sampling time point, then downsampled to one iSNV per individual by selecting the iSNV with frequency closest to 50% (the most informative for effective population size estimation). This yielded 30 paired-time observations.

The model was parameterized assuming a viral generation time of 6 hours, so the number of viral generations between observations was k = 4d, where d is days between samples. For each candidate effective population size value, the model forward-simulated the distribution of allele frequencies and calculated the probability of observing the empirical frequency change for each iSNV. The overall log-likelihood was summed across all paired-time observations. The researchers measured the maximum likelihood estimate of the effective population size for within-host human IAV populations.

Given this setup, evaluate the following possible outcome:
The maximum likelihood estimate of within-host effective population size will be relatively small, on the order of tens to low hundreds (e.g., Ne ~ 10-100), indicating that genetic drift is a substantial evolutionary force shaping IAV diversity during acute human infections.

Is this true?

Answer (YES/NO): YES